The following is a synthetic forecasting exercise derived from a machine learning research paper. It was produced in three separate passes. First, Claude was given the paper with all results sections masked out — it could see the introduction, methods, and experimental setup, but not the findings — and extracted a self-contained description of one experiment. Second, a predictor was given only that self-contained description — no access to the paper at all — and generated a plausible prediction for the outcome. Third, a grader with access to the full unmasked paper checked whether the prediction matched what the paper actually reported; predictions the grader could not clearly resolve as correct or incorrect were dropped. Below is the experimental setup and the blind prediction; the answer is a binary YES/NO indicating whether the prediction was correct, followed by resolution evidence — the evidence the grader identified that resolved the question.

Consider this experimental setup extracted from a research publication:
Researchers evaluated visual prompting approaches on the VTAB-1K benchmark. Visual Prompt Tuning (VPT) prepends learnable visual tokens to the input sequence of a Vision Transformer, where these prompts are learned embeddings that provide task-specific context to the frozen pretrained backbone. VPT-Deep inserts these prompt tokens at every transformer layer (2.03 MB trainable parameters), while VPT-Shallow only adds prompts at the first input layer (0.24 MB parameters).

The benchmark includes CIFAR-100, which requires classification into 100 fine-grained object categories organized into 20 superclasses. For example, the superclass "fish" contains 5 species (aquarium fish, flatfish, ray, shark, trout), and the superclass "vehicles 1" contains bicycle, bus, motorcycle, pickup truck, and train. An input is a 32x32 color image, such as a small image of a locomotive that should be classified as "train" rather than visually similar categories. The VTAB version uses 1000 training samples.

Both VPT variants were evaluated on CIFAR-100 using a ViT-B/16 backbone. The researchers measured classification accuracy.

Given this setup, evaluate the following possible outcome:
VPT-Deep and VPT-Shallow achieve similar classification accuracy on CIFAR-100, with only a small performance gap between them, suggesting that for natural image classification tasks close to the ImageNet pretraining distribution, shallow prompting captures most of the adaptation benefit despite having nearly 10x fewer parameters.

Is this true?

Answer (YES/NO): YES